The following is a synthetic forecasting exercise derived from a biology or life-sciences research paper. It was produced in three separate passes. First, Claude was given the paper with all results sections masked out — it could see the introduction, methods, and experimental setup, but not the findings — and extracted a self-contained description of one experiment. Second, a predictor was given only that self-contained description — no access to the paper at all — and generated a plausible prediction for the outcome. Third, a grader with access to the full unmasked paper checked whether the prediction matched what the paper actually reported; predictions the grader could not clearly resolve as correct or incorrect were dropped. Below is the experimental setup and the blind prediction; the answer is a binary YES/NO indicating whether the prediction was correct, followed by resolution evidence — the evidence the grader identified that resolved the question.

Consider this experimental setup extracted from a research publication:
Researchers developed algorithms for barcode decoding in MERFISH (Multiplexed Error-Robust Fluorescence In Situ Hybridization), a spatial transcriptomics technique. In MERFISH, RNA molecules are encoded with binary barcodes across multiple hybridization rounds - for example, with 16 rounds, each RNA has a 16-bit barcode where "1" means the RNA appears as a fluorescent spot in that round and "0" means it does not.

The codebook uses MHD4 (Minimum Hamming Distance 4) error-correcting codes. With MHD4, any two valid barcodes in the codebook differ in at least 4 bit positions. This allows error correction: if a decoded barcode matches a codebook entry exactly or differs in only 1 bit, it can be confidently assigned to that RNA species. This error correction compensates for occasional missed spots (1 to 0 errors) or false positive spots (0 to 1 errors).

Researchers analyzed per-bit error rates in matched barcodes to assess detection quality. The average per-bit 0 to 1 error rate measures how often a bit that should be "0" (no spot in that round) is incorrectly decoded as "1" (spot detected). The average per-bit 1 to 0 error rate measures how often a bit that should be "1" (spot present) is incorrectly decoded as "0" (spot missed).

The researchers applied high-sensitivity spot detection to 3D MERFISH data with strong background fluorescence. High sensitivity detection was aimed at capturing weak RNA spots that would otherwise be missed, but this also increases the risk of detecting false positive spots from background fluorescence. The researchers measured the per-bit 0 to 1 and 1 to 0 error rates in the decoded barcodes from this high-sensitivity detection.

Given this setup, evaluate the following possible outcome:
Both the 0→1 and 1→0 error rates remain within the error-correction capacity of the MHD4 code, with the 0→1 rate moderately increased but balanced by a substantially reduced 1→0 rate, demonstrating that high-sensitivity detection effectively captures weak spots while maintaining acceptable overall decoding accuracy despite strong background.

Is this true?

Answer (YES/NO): YES